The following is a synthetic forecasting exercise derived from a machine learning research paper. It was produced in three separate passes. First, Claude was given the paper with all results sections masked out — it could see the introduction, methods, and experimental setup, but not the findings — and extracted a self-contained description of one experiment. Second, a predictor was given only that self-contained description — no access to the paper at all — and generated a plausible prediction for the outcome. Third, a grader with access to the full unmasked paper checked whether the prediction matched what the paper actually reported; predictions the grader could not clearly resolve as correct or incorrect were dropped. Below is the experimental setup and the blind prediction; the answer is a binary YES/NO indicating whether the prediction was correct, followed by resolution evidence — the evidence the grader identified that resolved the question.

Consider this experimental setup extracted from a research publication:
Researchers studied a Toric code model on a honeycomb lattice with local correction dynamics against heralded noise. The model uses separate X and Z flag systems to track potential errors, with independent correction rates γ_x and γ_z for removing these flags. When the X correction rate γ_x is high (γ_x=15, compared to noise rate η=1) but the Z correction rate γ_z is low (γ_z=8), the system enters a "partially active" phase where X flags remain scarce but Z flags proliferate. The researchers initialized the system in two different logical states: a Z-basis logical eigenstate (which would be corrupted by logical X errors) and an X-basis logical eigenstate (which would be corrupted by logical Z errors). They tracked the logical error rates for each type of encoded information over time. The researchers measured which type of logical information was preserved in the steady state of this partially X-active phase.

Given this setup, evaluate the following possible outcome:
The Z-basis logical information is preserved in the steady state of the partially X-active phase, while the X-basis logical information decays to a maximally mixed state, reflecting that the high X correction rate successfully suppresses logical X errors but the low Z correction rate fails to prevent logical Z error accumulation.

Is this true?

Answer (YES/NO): YES